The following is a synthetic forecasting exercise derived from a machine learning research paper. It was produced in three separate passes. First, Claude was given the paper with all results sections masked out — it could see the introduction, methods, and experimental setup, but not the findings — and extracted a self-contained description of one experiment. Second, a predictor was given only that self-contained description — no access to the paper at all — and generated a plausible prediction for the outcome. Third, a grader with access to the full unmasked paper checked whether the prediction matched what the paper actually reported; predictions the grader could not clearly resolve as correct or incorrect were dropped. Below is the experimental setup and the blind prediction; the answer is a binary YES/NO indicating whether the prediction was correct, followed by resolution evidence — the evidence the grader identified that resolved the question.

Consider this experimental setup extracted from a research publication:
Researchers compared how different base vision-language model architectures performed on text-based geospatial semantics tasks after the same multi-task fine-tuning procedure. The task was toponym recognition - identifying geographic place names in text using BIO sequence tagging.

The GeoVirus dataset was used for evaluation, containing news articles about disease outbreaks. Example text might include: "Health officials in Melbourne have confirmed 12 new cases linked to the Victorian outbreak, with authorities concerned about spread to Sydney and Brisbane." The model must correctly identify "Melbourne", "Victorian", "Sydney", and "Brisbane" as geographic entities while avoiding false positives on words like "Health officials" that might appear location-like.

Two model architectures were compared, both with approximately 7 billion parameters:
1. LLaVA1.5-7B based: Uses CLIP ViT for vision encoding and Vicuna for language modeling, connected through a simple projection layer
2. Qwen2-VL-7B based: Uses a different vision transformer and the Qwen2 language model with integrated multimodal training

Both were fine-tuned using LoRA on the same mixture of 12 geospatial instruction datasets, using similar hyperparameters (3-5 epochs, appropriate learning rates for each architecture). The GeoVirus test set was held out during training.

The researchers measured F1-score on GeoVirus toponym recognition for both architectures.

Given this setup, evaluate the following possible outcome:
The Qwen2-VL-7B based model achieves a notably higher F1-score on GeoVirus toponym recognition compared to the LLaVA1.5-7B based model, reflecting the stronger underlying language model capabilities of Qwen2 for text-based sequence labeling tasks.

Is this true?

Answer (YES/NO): YES